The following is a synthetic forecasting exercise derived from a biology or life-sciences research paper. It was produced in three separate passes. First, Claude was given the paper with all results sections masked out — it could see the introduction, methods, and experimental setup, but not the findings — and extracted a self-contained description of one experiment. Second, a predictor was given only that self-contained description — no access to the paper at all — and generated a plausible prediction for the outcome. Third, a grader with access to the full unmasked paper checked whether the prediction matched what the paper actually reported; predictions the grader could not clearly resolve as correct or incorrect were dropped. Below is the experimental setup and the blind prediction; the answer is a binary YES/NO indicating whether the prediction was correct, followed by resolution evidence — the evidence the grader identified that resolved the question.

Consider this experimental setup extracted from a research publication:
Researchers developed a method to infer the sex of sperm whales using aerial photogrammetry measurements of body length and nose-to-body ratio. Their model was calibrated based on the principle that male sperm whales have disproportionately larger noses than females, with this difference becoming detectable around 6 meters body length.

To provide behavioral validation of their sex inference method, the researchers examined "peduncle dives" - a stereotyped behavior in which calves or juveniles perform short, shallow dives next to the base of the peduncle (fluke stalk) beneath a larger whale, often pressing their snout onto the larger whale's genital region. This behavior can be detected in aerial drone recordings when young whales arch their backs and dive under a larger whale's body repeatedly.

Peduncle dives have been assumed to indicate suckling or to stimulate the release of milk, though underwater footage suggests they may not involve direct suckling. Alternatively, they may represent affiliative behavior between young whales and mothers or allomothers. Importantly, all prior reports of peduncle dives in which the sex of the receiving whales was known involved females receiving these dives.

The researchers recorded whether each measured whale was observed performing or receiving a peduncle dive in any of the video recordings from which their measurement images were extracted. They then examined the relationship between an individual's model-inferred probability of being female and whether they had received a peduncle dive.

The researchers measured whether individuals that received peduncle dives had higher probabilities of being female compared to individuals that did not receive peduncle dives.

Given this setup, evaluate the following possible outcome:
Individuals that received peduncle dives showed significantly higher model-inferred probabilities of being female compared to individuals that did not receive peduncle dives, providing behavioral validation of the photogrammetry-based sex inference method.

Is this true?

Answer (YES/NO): NO